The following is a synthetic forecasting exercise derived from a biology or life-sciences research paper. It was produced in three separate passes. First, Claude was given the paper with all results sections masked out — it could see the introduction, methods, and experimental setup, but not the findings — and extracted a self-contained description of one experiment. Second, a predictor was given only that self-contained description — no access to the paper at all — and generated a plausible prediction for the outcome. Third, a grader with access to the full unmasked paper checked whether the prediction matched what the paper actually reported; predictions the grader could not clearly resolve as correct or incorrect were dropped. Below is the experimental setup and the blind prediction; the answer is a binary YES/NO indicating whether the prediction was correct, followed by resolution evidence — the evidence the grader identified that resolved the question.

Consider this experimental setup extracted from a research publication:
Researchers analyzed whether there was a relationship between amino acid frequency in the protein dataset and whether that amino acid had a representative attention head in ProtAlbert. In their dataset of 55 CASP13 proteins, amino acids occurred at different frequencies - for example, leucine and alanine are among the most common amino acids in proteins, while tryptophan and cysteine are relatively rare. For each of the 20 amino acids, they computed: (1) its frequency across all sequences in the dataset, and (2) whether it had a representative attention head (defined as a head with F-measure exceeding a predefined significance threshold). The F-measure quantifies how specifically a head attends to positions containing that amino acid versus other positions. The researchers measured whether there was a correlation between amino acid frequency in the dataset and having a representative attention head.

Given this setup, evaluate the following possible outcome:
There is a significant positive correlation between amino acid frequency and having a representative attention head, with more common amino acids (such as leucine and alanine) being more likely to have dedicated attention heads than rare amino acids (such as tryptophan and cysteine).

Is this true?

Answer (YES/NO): NO